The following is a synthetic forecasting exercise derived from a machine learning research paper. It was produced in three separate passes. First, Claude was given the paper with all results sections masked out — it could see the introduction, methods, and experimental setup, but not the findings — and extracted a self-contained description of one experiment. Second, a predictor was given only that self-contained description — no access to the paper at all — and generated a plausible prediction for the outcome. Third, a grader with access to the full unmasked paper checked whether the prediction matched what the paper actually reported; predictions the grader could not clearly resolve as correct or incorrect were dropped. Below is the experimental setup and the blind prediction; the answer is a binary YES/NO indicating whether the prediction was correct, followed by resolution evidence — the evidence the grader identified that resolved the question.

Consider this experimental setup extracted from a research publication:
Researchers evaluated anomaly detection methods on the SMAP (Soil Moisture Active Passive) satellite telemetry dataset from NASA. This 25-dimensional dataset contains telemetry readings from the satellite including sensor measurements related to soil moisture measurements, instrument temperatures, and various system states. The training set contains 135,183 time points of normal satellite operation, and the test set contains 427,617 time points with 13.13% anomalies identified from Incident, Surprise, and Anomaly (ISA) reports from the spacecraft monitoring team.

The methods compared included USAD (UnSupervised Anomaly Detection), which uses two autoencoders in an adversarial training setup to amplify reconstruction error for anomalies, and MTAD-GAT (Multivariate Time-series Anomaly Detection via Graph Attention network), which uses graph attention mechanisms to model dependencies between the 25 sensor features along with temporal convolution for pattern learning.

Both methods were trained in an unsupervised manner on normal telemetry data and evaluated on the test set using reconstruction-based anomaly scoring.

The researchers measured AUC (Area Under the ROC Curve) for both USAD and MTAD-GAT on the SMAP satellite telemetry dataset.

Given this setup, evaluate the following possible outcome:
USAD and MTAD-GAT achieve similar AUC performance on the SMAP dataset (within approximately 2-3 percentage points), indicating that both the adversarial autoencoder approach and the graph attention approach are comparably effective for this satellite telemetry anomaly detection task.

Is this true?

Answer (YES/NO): YES